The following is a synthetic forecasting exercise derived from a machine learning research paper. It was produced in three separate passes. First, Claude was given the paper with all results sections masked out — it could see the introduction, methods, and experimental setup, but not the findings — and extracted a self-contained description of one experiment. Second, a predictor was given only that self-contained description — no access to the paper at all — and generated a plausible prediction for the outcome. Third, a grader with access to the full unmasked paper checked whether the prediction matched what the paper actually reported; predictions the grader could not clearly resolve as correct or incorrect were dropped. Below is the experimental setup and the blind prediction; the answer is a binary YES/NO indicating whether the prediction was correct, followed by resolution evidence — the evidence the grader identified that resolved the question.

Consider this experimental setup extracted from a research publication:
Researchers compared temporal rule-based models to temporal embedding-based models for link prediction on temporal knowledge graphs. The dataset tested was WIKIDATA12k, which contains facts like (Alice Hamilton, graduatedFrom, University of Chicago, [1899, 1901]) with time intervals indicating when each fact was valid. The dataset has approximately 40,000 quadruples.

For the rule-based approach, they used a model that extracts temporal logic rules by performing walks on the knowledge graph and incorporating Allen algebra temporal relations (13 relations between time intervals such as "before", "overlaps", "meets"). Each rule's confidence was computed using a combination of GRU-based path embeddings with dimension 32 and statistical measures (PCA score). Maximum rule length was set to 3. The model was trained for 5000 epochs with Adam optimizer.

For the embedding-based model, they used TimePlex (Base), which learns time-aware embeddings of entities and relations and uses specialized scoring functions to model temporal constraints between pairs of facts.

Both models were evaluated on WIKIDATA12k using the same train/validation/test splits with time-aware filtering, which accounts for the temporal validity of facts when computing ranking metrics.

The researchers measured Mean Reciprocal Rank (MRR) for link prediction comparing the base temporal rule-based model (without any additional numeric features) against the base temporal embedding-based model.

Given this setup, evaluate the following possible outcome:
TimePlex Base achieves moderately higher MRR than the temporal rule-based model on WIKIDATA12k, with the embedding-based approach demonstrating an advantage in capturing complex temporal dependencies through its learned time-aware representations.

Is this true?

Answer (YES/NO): NO